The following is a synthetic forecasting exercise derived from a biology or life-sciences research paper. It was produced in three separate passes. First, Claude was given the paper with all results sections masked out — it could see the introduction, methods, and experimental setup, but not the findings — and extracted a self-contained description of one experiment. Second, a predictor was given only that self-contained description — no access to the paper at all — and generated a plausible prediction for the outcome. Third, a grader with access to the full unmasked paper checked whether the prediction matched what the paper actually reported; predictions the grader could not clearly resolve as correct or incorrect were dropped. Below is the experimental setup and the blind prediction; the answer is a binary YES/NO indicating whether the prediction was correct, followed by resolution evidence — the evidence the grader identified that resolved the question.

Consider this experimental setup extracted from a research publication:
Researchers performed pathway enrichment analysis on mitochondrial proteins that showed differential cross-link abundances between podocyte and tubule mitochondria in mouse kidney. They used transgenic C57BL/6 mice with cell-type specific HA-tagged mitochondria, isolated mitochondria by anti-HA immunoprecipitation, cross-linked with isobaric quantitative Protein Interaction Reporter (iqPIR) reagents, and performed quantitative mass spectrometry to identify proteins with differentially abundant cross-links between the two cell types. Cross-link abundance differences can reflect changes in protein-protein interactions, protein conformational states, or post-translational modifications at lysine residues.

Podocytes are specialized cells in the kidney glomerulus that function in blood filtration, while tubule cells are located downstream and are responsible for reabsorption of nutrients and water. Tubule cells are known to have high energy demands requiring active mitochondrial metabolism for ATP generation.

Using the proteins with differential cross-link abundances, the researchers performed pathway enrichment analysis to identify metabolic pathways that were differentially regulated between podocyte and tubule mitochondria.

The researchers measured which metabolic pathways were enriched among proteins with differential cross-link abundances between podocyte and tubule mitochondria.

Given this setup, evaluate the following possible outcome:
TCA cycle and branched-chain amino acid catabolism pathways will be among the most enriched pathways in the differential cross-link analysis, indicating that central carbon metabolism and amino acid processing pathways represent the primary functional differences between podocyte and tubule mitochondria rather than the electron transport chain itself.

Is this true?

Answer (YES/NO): NO